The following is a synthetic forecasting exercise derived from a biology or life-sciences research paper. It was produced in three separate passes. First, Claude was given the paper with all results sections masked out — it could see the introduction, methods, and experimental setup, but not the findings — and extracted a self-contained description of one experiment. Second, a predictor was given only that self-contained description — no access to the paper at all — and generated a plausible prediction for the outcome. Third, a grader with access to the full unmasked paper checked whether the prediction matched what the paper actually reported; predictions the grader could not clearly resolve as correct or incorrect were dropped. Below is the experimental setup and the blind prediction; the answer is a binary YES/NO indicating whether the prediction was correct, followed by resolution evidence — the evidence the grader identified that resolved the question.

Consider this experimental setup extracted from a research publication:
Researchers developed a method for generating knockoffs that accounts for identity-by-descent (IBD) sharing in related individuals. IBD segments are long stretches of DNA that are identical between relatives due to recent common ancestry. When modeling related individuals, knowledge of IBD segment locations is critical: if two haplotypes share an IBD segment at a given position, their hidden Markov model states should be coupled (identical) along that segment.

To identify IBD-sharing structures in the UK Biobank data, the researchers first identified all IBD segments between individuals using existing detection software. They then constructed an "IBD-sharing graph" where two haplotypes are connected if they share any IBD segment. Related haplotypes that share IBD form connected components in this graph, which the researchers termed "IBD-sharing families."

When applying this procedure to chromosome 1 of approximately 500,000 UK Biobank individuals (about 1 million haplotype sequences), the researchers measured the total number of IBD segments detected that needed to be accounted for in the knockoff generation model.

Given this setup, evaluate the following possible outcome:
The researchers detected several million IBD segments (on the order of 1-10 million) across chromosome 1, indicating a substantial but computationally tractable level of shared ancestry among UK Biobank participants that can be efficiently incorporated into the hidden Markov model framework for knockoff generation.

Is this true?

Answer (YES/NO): NO